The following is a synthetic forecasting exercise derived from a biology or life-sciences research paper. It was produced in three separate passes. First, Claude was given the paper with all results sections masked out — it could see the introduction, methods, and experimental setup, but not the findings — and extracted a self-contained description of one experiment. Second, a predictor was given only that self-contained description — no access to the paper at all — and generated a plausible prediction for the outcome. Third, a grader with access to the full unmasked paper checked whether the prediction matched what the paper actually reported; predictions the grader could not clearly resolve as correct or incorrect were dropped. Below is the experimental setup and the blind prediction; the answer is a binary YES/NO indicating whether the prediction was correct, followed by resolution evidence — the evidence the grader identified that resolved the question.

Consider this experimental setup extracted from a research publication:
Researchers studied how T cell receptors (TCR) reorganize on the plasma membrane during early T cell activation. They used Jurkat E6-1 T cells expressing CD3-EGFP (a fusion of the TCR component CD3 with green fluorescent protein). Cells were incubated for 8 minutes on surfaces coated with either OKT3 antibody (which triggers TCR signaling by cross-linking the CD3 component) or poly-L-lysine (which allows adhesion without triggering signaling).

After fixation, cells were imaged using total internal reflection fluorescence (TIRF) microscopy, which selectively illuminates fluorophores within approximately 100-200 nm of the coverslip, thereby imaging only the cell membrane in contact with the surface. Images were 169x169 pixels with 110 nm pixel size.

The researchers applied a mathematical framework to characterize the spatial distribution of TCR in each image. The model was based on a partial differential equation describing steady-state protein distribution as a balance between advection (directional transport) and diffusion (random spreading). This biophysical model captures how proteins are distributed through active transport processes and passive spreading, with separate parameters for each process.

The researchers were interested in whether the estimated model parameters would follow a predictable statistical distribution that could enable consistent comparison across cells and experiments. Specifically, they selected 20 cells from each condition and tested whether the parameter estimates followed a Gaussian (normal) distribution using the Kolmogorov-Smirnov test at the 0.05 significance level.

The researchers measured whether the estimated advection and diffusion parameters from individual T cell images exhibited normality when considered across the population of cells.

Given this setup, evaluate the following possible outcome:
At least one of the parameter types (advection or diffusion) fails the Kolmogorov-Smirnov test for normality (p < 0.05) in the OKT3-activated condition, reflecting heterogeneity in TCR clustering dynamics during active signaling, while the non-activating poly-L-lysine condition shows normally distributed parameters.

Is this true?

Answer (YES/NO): NO